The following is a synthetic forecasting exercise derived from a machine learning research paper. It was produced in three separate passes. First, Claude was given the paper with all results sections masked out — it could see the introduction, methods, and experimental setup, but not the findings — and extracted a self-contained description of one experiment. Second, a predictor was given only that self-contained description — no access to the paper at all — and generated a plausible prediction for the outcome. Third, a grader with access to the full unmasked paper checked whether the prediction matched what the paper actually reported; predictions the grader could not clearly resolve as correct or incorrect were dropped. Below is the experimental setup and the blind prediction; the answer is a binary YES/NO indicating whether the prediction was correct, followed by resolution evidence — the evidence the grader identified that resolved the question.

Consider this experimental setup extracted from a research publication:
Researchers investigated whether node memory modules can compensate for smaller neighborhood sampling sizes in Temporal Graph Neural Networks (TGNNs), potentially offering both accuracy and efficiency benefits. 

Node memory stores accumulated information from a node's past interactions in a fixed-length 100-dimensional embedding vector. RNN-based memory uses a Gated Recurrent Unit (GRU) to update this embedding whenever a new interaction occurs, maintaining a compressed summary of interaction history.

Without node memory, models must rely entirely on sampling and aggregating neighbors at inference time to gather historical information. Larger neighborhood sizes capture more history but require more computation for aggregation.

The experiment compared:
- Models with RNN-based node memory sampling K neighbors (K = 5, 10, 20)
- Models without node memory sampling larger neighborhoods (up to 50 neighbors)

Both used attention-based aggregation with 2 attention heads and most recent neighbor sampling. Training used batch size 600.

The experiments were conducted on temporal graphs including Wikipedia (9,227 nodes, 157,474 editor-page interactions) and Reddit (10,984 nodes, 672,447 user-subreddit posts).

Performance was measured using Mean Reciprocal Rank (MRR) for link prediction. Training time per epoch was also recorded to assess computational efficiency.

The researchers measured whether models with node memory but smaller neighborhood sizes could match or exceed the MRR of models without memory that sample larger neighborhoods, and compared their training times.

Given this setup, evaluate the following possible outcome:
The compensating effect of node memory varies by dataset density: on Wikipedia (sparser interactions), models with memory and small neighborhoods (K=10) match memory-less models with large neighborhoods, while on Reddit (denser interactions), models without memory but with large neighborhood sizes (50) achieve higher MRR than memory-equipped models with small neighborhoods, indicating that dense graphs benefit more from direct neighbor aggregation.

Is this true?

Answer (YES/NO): NO